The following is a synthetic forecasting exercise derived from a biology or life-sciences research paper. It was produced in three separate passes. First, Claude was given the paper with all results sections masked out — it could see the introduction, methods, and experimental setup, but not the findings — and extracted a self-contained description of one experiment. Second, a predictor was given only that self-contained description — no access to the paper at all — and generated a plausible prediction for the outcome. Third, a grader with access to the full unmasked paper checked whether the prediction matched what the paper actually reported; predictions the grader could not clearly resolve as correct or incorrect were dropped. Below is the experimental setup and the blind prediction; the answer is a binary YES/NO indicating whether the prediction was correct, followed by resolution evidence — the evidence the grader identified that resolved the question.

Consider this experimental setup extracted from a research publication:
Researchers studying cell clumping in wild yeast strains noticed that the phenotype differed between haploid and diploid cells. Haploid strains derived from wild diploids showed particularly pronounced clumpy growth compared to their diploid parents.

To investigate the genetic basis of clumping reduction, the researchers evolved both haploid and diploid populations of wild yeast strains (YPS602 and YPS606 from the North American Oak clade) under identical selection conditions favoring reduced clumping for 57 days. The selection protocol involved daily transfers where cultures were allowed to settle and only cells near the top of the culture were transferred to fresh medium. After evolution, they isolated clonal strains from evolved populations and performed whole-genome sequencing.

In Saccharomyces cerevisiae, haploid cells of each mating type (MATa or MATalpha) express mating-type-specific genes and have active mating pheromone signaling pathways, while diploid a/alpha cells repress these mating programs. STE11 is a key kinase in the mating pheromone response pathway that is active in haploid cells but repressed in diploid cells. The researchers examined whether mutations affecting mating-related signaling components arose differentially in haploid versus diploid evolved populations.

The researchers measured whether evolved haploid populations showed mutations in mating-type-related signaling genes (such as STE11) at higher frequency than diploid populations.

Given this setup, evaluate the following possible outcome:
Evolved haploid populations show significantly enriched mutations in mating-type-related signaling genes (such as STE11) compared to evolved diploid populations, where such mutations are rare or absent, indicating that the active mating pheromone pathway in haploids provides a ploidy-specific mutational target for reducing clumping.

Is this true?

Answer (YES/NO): NO